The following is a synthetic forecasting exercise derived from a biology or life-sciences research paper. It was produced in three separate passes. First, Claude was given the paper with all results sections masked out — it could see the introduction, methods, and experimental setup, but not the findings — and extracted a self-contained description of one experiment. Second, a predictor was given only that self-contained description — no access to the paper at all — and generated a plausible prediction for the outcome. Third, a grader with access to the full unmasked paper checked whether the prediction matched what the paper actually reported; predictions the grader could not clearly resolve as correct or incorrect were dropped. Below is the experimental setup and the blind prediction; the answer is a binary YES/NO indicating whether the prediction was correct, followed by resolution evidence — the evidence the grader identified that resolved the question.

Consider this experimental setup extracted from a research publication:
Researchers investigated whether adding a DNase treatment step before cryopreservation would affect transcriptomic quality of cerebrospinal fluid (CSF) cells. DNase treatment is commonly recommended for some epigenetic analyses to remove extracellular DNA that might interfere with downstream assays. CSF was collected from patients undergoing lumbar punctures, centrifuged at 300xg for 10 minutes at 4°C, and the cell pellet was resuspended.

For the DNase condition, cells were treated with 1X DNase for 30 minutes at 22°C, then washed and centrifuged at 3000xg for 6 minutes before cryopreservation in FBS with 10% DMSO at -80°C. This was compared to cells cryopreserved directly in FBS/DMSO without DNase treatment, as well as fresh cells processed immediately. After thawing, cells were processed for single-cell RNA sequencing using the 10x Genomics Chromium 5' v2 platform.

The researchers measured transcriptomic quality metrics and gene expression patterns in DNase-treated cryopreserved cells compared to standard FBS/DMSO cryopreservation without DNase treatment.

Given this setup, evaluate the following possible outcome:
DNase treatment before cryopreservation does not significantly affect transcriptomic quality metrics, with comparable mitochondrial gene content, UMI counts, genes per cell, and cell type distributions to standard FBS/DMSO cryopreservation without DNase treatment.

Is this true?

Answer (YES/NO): YES